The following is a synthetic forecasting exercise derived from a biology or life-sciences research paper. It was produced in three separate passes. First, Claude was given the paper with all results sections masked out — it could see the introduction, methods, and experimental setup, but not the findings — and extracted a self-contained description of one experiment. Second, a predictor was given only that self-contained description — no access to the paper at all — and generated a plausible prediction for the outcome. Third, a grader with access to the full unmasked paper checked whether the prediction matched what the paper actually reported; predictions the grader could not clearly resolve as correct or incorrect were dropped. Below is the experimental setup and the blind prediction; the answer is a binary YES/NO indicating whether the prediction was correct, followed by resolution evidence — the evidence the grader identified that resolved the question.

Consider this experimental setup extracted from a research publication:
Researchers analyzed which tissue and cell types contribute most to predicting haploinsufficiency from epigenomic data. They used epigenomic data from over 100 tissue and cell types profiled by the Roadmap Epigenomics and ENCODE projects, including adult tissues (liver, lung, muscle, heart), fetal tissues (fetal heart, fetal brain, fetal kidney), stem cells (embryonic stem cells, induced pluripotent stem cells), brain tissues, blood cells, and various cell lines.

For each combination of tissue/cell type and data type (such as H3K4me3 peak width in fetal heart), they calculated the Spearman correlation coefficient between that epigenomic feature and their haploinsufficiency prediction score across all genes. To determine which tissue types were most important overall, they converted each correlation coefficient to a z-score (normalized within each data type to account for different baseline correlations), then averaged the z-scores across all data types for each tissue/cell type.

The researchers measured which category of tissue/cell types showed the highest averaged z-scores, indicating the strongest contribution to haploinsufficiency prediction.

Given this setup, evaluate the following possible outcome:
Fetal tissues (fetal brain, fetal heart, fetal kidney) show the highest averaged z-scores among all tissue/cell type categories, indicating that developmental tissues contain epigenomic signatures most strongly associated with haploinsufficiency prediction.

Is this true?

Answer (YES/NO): NO